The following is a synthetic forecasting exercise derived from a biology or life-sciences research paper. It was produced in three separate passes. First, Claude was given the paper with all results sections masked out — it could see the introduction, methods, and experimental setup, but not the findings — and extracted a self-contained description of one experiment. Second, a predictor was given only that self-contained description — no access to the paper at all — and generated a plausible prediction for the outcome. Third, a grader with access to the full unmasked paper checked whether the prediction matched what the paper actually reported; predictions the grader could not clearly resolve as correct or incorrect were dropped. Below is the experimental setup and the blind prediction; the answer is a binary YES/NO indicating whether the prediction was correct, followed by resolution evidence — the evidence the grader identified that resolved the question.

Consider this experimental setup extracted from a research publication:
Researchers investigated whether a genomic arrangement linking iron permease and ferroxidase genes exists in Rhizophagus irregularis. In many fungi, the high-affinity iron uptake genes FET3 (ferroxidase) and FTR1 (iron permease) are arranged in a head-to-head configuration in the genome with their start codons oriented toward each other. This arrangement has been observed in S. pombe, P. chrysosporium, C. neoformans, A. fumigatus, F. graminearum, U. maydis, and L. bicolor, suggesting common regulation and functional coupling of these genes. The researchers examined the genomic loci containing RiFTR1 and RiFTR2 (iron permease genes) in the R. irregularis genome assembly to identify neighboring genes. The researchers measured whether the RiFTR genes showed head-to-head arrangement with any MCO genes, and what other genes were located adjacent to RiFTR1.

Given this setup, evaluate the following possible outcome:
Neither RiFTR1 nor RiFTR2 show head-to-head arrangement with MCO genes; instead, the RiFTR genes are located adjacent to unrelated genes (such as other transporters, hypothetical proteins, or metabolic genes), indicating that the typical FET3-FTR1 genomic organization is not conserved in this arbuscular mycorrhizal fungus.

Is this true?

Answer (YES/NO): YES